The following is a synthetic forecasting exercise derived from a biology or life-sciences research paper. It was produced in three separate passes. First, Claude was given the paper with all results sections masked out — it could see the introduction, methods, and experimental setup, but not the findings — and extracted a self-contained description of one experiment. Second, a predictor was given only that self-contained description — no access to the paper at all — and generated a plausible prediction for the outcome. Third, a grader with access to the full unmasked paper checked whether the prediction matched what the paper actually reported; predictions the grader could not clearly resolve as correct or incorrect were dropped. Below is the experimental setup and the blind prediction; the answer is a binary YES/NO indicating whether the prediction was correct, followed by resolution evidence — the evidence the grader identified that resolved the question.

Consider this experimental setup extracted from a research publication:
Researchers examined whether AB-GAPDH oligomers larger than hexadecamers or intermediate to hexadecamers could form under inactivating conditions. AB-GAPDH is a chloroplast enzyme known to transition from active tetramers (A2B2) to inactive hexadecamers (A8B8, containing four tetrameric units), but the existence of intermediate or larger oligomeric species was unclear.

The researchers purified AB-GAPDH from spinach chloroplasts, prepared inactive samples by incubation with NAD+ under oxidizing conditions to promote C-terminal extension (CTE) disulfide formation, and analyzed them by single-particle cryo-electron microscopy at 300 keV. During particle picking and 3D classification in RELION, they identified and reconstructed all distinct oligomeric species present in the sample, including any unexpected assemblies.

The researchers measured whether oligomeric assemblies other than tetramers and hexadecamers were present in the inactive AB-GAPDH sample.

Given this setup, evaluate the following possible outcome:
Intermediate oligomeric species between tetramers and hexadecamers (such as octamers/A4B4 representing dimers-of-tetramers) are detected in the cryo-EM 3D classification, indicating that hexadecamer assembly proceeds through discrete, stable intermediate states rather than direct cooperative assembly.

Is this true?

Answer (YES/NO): YES